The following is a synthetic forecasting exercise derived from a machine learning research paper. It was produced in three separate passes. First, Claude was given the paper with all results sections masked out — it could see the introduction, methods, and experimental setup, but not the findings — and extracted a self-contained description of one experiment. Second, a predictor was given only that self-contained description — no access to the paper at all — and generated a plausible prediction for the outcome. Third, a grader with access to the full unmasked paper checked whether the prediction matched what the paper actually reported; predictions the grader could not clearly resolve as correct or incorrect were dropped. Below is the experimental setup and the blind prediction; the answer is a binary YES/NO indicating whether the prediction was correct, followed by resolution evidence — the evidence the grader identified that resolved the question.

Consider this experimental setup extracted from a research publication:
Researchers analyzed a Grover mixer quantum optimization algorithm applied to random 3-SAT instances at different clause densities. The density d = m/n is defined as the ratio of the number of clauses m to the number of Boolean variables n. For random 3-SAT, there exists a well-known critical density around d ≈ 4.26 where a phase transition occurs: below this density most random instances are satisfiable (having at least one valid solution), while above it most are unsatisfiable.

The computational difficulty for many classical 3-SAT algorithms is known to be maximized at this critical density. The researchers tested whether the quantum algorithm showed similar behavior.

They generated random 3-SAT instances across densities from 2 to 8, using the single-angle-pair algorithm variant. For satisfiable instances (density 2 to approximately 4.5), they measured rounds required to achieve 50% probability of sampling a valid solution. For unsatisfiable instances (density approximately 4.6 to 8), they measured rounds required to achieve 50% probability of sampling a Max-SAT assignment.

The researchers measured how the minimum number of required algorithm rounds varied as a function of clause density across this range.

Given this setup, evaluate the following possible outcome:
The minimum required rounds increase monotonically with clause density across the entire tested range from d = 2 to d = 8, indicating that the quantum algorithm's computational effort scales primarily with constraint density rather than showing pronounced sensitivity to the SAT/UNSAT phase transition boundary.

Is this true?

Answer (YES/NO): NO